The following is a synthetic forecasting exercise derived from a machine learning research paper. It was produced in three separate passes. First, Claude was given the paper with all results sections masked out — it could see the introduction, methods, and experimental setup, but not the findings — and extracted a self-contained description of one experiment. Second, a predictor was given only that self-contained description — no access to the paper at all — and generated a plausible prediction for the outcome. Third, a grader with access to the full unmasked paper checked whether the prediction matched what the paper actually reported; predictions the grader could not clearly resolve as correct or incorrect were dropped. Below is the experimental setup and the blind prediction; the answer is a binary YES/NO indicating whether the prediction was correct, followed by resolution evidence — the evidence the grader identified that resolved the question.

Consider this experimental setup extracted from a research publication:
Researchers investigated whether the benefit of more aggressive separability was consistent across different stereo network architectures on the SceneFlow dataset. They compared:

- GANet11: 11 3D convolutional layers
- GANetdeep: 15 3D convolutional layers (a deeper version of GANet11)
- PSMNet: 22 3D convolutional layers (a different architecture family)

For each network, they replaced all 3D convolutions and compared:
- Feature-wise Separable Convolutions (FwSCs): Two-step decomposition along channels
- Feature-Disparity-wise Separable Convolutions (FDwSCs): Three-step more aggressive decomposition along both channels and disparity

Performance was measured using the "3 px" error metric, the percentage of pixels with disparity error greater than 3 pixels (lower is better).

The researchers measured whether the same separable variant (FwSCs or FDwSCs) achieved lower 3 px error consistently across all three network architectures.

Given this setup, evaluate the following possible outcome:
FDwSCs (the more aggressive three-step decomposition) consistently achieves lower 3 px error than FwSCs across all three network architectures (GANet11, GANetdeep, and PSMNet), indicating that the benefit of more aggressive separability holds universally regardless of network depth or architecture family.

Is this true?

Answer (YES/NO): NO